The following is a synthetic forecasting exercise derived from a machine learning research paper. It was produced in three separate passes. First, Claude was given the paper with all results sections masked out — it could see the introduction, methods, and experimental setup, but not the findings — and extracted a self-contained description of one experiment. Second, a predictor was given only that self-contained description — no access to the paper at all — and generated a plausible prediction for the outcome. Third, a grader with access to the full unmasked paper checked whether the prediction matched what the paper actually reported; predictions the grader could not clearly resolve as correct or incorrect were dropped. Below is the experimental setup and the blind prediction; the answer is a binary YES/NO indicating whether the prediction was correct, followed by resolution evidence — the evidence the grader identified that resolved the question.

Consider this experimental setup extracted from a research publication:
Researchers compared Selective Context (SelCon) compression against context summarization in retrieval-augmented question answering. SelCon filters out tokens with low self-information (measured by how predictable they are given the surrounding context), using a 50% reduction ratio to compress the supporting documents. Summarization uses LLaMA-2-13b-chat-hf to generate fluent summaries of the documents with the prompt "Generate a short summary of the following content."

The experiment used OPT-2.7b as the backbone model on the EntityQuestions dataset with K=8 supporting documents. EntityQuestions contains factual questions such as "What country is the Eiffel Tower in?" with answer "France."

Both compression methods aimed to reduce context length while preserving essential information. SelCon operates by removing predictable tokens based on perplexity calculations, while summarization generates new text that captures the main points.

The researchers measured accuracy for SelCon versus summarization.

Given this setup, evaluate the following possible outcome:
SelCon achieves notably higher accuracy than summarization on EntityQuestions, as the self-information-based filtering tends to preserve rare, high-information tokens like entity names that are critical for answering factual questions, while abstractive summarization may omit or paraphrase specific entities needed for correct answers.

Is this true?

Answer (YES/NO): YES